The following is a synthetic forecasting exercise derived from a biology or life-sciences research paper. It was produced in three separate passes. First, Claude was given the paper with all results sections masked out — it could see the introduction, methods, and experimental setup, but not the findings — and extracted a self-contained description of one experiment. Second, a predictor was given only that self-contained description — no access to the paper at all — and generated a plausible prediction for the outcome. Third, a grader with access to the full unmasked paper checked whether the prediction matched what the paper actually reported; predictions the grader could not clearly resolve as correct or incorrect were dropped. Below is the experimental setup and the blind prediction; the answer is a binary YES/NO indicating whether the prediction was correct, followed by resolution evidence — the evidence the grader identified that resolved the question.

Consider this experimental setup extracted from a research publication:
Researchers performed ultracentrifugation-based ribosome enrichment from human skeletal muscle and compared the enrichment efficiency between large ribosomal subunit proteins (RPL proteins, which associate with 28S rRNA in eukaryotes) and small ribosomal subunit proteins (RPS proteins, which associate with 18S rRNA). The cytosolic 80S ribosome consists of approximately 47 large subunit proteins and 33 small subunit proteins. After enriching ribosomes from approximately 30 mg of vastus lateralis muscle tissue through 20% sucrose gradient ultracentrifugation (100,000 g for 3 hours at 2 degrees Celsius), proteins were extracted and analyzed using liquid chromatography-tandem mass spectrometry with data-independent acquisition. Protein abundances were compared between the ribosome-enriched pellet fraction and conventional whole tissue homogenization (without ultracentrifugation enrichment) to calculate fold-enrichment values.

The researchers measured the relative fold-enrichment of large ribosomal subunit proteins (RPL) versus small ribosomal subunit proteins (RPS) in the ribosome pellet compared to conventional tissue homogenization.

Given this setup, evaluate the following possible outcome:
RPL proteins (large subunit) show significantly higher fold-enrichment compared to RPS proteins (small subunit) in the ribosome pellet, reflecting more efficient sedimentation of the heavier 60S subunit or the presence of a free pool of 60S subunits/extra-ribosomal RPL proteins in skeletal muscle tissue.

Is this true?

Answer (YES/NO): YES